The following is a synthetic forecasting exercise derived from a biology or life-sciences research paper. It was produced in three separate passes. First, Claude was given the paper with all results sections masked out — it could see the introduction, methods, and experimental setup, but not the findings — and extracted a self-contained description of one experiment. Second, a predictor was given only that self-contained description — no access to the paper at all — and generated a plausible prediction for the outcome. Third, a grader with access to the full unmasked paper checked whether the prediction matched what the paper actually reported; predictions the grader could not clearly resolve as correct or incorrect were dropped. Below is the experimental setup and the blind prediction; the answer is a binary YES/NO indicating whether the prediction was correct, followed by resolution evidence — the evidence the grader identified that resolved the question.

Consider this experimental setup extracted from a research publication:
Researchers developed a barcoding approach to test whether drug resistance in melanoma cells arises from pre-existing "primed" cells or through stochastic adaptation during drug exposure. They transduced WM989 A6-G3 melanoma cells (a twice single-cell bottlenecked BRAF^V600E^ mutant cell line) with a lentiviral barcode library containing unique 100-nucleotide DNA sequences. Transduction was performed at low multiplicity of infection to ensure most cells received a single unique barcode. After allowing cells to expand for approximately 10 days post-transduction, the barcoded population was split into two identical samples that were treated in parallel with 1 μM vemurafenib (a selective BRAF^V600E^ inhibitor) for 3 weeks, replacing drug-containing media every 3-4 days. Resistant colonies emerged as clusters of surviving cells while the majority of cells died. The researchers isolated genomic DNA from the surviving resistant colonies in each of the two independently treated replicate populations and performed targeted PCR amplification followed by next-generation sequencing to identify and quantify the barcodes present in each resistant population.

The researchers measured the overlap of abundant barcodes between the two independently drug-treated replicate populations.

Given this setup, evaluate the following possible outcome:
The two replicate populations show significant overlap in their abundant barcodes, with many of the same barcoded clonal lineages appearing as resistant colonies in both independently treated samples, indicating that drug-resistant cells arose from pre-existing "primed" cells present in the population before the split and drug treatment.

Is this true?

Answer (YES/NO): YES